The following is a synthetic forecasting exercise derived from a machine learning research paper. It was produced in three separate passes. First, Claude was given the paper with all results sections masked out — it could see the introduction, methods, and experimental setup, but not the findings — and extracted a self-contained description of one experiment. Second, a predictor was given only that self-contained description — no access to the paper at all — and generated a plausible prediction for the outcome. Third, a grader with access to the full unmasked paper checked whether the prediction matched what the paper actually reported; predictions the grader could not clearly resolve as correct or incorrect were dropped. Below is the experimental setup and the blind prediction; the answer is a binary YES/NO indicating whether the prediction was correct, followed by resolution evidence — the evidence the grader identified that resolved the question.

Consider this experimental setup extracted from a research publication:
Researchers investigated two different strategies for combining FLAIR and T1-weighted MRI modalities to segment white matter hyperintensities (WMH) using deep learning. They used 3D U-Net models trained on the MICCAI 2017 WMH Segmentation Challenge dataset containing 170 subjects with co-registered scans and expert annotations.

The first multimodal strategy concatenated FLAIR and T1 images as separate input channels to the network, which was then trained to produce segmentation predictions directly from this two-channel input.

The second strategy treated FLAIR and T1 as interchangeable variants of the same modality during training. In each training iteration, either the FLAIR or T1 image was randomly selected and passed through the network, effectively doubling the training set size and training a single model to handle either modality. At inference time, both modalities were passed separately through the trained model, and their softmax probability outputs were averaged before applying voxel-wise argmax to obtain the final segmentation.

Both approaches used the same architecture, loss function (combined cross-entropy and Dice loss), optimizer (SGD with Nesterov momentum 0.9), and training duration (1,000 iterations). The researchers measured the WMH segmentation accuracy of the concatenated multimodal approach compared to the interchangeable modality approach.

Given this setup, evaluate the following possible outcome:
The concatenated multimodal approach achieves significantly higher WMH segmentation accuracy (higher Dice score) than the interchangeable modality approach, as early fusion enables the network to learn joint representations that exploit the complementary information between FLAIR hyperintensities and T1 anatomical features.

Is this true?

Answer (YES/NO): YES